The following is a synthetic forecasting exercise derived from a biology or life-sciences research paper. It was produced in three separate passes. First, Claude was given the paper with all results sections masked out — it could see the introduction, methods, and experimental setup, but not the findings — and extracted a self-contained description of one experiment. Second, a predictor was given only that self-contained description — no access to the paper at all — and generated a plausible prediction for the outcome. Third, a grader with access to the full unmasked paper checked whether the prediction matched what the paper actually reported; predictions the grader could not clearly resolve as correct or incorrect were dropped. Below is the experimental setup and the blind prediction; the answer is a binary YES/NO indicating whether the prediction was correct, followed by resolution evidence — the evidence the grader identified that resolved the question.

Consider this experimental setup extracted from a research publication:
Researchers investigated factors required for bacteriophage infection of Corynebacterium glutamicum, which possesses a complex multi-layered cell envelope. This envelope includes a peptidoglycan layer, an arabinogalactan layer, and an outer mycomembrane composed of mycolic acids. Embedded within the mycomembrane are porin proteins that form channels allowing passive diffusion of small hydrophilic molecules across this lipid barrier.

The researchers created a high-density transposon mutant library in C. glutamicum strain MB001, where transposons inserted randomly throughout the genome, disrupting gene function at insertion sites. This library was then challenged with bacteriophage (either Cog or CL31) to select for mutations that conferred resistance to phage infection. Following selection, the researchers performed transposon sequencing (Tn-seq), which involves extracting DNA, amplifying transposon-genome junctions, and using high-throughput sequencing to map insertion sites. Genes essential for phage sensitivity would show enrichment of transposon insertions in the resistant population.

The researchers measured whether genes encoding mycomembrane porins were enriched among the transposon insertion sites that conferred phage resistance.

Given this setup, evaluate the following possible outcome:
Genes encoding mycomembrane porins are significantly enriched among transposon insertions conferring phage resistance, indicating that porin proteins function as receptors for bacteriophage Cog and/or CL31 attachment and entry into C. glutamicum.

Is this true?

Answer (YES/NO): NO